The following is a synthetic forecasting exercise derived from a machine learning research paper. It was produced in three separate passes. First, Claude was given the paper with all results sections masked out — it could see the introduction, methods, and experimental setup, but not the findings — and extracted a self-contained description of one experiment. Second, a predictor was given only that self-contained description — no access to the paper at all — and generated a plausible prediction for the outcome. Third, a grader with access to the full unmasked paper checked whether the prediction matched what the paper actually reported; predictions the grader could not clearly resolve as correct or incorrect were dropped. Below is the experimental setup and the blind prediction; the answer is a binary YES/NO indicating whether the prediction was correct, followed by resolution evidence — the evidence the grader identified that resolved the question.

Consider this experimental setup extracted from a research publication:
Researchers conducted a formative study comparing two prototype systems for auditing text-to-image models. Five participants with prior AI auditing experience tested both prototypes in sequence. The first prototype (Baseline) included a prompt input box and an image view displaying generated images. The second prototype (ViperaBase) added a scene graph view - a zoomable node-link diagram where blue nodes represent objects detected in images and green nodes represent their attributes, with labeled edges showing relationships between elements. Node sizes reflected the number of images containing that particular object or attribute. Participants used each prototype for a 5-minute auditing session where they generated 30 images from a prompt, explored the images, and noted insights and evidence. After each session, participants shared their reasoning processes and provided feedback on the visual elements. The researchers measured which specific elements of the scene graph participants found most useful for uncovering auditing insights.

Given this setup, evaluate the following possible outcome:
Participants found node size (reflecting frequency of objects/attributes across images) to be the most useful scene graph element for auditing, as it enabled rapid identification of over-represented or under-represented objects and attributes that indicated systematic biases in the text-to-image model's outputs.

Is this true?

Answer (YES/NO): NO